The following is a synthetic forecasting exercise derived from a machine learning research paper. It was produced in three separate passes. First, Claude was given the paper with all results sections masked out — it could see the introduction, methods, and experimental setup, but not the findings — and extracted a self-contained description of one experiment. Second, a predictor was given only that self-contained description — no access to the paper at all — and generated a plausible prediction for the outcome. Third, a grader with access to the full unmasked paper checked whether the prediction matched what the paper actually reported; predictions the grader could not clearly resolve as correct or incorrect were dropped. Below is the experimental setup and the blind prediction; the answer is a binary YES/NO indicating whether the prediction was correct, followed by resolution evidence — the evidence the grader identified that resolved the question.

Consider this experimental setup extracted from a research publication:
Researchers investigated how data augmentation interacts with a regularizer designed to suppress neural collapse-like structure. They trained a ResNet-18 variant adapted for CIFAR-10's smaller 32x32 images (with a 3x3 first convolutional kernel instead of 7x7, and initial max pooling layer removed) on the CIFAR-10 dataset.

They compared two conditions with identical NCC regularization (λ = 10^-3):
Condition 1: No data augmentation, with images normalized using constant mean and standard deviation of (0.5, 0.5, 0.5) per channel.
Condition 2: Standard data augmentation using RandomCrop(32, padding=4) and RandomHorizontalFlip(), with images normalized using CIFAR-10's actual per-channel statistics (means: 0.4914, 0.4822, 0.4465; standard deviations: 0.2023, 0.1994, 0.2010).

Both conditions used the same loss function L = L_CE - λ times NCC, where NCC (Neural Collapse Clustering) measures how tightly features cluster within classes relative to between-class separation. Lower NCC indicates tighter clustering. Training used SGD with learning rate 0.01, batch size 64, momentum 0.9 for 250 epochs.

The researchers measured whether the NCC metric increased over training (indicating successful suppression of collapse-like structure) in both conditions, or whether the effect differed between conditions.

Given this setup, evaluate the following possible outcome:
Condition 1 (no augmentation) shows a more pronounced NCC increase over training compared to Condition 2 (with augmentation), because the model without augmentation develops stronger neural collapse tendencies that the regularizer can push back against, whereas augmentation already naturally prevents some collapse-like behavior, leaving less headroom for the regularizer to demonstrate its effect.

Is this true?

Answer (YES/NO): YES